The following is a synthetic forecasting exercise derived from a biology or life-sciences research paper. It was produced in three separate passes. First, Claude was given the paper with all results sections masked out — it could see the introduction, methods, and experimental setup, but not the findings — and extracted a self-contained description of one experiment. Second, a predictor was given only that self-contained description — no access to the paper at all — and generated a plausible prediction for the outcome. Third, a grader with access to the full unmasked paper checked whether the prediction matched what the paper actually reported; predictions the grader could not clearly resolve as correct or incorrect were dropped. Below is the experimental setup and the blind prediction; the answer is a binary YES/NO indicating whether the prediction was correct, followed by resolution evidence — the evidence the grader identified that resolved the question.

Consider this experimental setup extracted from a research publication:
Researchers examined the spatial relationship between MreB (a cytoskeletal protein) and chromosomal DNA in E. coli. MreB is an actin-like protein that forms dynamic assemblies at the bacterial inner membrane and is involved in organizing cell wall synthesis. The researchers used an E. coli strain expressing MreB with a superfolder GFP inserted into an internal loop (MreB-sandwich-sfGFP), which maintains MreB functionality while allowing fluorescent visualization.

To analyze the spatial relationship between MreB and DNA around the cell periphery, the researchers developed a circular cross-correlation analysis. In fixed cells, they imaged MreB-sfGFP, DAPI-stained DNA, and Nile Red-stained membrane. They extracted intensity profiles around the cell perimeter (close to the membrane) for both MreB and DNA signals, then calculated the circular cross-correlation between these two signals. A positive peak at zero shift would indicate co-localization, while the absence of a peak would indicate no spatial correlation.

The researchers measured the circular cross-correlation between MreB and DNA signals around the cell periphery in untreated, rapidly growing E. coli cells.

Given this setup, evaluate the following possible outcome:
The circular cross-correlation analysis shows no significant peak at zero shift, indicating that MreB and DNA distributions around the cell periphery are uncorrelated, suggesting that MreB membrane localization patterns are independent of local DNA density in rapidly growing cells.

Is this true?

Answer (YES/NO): NO